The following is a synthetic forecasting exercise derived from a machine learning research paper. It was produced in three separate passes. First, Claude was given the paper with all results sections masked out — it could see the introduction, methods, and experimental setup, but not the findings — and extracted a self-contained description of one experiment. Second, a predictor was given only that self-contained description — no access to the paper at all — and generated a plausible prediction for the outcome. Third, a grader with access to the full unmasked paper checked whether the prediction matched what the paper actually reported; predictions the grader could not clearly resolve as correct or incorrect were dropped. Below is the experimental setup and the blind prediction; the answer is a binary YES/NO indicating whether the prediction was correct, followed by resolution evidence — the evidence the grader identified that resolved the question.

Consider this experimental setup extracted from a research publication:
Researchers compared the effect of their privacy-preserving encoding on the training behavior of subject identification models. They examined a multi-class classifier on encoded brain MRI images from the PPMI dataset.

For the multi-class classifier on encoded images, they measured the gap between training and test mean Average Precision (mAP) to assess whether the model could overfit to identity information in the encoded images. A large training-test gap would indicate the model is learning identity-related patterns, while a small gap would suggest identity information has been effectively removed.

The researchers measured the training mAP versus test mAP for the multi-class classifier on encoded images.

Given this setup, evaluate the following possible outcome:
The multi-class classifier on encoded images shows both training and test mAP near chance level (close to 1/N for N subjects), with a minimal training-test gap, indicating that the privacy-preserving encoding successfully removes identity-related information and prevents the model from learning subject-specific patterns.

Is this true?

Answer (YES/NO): NO